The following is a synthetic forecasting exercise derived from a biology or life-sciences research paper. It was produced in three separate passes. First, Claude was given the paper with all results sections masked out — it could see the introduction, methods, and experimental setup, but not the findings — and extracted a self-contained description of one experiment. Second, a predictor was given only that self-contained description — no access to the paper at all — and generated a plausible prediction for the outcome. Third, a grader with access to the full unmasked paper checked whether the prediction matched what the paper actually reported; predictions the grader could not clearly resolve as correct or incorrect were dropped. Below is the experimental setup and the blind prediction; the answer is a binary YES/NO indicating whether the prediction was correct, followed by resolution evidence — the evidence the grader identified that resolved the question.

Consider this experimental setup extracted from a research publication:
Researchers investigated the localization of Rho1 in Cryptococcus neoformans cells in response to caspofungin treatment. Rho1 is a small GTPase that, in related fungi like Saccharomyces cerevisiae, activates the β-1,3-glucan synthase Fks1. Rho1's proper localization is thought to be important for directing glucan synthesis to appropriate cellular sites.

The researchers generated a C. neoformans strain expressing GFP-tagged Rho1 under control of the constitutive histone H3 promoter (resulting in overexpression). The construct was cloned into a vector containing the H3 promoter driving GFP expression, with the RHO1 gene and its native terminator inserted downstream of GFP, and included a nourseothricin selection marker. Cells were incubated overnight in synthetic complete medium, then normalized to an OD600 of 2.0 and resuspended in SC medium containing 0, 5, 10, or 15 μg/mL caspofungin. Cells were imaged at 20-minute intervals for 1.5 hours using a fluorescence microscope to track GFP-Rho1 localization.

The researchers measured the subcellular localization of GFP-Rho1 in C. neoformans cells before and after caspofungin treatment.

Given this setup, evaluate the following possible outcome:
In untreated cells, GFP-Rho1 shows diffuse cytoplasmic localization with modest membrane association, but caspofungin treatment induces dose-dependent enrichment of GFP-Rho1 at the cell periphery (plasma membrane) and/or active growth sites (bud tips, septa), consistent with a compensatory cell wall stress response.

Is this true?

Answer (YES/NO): NO